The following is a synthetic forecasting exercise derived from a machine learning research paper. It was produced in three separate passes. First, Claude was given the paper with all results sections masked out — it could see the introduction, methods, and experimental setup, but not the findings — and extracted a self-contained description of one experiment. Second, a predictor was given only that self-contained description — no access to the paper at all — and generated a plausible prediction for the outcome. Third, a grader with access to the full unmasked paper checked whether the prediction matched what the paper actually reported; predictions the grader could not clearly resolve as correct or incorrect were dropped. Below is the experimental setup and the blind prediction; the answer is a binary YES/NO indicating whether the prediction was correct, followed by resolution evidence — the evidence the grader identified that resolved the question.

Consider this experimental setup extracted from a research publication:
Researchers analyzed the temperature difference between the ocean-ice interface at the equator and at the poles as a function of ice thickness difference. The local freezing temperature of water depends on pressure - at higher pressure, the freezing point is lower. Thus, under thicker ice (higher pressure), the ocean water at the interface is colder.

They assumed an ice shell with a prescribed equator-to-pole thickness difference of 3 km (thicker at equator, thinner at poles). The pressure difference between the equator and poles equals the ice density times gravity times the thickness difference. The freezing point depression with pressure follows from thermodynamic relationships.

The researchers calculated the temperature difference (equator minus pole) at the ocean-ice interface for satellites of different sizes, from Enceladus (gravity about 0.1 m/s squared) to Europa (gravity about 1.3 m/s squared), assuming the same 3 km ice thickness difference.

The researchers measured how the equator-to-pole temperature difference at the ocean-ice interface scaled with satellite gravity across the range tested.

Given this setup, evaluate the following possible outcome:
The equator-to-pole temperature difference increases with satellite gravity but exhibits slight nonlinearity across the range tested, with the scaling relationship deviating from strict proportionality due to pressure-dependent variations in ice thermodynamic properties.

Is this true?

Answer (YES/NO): NO